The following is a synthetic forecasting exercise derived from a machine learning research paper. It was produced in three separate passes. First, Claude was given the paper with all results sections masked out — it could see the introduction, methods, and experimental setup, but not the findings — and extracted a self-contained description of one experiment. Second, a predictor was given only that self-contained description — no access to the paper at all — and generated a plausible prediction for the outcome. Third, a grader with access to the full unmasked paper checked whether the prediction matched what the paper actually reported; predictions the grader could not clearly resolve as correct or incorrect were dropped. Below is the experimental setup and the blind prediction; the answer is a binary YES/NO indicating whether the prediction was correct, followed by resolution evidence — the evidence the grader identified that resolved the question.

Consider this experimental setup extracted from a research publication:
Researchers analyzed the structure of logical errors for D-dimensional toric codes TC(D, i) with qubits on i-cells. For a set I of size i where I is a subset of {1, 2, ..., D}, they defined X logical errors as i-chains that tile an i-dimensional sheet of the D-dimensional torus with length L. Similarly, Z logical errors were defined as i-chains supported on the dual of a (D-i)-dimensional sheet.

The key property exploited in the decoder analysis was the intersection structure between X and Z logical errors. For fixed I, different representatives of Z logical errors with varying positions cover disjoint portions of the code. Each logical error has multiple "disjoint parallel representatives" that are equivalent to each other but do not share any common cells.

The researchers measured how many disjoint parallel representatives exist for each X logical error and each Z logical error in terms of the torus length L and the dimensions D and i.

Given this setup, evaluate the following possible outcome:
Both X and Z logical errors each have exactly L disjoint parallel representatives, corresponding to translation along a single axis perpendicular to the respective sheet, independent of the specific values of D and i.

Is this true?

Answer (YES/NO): NO